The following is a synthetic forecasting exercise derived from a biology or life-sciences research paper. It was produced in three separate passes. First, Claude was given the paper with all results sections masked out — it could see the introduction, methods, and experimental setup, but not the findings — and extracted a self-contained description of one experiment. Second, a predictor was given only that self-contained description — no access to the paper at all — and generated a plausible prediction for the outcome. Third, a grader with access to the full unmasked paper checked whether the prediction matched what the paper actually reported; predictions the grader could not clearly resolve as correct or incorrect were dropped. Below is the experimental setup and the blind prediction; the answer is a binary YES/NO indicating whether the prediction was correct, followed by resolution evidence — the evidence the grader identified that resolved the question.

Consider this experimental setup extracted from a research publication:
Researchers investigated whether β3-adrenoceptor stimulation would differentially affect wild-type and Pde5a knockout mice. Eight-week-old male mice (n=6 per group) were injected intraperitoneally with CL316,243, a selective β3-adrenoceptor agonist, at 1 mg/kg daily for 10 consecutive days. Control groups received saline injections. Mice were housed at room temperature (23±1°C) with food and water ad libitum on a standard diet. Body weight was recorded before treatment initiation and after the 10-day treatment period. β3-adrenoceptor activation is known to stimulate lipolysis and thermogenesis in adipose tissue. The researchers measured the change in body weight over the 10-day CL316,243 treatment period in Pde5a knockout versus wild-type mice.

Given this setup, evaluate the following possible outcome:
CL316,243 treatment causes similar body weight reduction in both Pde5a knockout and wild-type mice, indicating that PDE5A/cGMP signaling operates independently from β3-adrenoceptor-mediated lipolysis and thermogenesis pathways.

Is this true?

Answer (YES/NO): NO